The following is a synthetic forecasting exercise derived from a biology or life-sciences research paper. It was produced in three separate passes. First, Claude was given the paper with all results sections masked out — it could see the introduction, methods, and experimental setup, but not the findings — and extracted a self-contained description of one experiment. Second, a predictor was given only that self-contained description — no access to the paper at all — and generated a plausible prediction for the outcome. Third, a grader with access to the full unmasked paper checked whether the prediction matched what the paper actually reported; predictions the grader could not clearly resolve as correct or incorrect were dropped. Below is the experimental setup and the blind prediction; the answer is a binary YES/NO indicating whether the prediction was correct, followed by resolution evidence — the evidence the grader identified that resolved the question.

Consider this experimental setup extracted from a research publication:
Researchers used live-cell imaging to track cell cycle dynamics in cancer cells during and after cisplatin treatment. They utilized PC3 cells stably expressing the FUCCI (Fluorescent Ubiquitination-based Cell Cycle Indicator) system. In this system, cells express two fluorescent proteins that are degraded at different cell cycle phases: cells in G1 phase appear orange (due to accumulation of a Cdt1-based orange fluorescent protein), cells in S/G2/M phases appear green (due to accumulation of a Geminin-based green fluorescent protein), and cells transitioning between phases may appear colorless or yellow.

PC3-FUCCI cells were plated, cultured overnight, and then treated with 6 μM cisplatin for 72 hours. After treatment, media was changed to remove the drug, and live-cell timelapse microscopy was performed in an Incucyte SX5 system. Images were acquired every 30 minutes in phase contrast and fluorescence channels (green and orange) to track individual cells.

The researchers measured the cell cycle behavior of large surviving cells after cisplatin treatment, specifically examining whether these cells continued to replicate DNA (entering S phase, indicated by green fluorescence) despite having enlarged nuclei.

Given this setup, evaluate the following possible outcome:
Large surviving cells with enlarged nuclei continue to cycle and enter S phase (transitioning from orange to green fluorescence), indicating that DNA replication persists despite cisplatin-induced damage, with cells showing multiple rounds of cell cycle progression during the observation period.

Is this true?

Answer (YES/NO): YES